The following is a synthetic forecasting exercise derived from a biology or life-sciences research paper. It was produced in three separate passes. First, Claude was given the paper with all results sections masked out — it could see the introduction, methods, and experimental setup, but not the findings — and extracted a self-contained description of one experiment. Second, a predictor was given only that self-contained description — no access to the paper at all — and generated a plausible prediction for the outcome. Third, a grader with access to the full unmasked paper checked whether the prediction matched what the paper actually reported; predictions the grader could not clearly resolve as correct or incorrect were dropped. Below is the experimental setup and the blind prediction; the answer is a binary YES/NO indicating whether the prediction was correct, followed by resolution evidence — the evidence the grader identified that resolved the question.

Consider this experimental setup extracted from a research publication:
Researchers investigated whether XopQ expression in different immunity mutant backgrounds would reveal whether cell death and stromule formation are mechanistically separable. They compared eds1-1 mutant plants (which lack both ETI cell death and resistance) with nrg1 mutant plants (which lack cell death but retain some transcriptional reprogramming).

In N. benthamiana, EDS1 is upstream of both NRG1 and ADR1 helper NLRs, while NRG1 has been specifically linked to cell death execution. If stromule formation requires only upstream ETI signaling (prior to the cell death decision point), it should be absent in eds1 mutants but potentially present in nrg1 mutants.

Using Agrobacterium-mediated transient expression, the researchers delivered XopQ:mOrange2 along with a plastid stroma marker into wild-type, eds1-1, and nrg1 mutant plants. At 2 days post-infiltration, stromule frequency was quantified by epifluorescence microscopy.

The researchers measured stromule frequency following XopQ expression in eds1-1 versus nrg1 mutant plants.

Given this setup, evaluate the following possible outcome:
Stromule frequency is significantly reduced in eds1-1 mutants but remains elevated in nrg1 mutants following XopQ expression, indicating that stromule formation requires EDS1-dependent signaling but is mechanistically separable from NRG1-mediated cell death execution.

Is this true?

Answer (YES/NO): YES